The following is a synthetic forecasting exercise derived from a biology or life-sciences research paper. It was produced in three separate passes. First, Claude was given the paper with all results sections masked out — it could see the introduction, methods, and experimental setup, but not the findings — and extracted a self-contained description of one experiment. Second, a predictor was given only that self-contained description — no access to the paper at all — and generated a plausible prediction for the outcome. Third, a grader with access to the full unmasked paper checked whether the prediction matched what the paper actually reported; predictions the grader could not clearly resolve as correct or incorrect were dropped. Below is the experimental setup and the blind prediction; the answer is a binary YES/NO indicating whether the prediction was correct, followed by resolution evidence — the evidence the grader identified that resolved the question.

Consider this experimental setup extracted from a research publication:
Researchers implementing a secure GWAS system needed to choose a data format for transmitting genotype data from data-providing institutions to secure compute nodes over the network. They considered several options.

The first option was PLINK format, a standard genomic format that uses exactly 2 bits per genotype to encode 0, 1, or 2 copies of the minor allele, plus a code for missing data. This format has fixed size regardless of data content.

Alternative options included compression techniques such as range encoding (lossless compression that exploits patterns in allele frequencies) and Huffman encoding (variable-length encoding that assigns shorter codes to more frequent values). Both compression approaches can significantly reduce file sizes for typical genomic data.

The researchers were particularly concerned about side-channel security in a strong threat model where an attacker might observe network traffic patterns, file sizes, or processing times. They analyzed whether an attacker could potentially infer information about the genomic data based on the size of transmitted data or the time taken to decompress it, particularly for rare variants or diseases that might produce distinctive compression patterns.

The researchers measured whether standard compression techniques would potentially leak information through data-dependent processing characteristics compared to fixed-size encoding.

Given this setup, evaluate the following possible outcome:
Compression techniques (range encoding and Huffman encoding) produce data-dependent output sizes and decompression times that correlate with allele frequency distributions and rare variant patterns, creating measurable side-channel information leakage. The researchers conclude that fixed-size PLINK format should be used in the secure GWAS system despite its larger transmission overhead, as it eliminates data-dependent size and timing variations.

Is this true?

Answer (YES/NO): YES